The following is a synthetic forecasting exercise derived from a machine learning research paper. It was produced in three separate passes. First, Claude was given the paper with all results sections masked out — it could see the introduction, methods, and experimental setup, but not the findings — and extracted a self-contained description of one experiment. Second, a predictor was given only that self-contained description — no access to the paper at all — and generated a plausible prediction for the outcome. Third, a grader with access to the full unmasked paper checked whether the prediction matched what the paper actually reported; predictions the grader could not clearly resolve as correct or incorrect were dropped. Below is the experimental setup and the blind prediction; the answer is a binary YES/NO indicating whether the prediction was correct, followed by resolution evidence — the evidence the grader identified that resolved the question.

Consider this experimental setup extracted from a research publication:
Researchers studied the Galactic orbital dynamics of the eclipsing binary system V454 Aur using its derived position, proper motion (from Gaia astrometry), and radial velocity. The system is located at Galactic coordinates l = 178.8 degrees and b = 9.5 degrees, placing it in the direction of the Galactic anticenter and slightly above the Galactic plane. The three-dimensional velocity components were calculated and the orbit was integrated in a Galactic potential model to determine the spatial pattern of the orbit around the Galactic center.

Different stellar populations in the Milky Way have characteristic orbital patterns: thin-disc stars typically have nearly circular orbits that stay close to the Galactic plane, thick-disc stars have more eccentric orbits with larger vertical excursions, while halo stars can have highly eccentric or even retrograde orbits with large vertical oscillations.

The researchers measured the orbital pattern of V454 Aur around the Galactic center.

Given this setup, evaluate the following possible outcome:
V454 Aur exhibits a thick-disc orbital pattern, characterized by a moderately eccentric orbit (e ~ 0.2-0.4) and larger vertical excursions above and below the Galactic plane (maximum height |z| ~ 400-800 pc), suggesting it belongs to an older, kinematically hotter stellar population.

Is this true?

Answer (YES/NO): NO